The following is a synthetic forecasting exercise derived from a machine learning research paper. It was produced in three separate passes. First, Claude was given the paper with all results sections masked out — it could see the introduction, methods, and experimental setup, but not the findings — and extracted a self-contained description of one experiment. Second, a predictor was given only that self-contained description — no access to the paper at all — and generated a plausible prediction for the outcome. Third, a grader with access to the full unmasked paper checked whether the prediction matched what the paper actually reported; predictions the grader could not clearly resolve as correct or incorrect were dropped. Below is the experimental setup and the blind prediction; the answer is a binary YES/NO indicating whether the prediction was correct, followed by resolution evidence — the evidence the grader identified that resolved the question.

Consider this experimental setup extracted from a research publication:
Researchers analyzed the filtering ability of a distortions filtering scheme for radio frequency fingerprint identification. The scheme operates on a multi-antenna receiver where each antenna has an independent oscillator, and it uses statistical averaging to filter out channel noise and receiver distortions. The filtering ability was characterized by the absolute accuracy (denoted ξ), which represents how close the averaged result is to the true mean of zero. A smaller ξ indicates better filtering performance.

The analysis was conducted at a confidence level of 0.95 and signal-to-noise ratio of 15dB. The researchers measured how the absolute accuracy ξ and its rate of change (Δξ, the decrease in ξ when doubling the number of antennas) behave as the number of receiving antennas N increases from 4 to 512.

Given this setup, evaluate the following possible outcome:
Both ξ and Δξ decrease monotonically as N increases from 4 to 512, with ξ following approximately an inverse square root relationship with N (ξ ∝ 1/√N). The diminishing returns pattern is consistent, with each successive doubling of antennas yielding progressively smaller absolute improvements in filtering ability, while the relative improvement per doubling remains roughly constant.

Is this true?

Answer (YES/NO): YES